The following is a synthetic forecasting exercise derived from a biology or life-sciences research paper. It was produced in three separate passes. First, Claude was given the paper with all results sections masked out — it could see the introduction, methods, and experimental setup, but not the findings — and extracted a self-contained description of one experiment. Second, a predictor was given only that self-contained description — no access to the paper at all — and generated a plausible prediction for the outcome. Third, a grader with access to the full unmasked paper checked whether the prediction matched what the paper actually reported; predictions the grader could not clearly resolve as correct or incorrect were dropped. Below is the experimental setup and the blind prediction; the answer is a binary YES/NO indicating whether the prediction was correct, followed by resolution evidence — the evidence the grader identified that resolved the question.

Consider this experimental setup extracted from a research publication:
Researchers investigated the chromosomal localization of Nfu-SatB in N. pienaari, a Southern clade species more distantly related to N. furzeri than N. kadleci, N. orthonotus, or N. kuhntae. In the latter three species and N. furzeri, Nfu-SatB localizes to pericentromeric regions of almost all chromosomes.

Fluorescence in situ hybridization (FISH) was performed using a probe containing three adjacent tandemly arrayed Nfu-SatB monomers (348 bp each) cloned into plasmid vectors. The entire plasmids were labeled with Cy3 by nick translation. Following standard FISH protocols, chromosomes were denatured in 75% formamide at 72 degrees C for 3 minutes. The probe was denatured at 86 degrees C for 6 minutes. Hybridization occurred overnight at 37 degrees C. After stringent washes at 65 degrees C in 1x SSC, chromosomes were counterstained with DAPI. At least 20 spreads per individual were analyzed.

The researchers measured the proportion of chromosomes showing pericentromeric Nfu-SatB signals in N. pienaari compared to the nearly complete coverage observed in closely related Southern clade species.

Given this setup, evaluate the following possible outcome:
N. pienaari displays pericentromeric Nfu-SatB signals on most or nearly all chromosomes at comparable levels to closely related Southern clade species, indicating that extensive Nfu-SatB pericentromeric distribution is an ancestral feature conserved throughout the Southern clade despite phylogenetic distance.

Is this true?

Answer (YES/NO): NO